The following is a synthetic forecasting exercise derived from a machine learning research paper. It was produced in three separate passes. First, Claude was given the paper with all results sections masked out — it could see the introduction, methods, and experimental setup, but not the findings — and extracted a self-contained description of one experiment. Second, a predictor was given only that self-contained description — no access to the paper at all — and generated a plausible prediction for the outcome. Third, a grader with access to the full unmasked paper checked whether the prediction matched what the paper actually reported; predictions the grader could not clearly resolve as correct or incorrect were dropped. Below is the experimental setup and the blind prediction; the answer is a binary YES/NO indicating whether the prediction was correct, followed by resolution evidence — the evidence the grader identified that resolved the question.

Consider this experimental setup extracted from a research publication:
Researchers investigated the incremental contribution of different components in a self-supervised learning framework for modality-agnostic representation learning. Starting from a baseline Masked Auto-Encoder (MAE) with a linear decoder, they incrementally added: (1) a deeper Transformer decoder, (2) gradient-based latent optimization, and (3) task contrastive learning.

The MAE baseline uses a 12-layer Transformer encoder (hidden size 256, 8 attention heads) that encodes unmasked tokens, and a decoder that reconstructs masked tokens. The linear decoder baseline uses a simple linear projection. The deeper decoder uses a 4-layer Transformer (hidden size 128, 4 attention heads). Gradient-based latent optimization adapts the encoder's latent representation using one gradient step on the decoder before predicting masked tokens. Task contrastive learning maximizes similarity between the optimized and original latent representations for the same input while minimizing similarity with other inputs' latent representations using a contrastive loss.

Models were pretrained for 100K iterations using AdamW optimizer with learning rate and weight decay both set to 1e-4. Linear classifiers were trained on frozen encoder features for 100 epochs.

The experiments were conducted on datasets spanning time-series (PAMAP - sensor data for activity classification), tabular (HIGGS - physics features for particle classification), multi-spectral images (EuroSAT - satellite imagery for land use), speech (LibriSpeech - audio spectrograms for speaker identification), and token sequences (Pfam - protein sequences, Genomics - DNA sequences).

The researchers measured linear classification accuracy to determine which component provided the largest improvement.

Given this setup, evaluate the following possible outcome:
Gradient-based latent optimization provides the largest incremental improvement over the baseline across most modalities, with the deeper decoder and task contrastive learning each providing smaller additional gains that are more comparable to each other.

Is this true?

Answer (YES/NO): NO